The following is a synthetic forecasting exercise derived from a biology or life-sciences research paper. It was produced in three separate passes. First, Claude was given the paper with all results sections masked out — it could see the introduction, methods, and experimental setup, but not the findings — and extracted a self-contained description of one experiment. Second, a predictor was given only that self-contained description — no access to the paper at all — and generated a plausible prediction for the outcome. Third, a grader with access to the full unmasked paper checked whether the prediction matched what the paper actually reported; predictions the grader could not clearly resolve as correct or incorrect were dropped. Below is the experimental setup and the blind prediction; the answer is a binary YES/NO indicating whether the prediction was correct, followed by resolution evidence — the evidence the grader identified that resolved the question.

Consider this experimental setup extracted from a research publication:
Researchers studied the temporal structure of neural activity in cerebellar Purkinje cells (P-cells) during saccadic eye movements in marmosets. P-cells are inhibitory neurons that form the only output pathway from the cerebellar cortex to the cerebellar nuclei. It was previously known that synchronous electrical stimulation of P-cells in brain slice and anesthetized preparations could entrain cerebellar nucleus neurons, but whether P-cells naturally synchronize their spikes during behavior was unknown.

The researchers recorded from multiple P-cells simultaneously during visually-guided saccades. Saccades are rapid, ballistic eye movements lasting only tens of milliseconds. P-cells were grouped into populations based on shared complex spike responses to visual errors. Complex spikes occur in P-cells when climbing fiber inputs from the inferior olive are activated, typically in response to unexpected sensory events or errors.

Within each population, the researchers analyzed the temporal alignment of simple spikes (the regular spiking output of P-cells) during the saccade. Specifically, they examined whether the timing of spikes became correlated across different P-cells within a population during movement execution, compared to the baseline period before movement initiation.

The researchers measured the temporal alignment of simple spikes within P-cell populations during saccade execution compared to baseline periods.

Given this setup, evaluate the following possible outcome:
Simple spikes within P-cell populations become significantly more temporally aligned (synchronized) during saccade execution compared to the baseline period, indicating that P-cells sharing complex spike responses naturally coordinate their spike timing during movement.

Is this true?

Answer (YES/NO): YES